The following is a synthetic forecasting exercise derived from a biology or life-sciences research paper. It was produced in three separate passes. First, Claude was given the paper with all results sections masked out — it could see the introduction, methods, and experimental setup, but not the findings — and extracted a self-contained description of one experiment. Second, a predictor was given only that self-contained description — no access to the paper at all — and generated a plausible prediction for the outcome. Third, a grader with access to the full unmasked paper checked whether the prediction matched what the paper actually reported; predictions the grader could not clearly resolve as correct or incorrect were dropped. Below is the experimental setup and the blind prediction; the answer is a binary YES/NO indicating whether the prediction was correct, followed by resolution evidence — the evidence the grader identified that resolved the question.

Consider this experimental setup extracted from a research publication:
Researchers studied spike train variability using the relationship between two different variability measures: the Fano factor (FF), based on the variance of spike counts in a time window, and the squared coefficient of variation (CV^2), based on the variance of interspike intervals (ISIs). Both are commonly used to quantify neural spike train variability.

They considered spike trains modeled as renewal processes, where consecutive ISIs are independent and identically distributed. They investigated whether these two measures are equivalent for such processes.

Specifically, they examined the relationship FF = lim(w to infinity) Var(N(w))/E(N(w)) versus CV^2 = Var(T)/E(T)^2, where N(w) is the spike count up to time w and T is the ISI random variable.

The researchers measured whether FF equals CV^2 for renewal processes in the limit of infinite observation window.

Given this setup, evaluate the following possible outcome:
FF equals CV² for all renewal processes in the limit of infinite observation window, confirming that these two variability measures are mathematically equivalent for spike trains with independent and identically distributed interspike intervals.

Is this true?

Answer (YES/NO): YES